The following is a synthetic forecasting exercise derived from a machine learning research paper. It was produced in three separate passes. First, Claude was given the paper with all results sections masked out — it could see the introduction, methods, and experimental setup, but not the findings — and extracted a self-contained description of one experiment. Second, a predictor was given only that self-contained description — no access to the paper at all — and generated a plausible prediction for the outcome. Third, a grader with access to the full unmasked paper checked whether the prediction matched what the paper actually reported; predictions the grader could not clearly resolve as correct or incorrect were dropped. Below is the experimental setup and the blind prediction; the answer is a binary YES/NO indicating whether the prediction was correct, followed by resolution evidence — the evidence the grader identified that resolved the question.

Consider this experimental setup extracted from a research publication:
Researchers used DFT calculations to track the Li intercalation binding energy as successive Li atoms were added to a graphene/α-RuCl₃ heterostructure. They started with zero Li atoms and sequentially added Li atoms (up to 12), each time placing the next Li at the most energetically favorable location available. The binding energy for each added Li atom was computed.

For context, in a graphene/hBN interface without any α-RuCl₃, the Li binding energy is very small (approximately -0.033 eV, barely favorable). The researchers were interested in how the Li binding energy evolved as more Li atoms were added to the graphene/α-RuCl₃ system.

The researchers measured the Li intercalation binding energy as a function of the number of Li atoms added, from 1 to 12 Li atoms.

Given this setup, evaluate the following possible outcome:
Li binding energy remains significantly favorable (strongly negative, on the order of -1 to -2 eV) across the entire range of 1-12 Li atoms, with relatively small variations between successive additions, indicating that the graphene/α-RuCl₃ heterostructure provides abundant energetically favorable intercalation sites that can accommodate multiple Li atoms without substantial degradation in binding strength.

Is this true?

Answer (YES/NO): NO